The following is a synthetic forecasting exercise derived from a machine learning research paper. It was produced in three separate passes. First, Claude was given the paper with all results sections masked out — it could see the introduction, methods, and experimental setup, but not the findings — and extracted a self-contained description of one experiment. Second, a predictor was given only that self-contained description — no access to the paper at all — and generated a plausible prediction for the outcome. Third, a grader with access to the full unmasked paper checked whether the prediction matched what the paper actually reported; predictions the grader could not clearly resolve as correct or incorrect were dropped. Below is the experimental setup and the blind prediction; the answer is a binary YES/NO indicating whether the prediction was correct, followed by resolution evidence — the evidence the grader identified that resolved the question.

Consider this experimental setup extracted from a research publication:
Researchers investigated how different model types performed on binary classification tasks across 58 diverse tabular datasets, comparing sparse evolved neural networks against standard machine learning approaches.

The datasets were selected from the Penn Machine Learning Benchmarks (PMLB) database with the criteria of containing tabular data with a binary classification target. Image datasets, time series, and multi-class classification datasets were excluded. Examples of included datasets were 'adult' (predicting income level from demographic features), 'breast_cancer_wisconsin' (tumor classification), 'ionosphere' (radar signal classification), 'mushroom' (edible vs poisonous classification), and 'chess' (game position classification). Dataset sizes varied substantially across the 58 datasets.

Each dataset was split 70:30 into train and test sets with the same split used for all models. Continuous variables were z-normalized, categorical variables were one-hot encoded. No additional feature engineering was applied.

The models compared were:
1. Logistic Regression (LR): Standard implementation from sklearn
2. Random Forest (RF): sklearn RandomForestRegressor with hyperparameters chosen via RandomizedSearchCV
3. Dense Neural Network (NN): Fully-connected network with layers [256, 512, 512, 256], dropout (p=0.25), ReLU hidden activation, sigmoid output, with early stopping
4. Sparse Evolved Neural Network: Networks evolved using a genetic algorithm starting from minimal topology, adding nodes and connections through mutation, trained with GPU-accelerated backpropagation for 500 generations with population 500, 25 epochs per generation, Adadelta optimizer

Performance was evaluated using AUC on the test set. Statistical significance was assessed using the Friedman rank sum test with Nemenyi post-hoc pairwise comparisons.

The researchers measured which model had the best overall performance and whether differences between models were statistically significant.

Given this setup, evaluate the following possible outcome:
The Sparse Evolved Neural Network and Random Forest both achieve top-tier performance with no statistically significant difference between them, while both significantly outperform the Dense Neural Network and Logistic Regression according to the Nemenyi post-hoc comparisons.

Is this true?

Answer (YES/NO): NO